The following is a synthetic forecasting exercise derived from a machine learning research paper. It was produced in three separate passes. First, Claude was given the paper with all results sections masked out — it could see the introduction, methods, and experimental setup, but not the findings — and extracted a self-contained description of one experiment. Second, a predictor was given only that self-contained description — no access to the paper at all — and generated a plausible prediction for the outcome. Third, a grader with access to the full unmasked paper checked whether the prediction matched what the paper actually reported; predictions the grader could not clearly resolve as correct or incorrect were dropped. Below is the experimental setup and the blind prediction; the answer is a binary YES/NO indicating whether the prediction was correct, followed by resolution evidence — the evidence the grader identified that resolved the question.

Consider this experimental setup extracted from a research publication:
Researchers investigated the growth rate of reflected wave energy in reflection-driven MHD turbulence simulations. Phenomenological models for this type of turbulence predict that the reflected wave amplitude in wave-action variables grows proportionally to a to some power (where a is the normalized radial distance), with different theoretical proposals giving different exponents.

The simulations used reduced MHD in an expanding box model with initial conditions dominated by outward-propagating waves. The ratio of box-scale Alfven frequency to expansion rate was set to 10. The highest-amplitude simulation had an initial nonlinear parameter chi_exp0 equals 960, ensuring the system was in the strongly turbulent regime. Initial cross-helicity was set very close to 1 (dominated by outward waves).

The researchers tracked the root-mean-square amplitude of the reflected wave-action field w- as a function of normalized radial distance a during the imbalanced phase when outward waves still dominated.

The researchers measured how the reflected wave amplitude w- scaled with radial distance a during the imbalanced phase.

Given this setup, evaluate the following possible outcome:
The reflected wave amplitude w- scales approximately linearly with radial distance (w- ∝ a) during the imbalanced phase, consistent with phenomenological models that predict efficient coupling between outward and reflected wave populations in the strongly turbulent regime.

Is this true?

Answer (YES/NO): YES